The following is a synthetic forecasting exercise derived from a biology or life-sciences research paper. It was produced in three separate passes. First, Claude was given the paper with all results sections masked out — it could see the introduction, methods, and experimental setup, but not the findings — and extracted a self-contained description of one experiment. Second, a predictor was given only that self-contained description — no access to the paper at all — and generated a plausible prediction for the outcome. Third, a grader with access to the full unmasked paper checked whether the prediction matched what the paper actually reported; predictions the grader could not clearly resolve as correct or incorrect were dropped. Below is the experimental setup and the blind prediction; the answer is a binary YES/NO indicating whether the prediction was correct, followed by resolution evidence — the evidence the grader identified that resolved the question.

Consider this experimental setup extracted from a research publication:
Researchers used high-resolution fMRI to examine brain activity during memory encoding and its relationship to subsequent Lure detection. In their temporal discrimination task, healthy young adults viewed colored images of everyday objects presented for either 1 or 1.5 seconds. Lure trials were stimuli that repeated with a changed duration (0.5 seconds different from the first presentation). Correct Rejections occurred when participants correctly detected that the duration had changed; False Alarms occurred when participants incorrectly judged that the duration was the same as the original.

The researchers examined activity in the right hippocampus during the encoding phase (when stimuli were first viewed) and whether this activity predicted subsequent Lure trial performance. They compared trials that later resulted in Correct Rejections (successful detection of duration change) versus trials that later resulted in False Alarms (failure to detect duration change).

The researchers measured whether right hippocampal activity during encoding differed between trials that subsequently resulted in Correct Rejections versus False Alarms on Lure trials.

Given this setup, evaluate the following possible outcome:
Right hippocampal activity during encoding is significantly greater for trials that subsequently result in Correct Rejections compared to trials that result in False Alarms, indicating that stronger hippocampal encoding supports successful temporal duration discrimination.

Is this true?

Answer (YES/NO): NO